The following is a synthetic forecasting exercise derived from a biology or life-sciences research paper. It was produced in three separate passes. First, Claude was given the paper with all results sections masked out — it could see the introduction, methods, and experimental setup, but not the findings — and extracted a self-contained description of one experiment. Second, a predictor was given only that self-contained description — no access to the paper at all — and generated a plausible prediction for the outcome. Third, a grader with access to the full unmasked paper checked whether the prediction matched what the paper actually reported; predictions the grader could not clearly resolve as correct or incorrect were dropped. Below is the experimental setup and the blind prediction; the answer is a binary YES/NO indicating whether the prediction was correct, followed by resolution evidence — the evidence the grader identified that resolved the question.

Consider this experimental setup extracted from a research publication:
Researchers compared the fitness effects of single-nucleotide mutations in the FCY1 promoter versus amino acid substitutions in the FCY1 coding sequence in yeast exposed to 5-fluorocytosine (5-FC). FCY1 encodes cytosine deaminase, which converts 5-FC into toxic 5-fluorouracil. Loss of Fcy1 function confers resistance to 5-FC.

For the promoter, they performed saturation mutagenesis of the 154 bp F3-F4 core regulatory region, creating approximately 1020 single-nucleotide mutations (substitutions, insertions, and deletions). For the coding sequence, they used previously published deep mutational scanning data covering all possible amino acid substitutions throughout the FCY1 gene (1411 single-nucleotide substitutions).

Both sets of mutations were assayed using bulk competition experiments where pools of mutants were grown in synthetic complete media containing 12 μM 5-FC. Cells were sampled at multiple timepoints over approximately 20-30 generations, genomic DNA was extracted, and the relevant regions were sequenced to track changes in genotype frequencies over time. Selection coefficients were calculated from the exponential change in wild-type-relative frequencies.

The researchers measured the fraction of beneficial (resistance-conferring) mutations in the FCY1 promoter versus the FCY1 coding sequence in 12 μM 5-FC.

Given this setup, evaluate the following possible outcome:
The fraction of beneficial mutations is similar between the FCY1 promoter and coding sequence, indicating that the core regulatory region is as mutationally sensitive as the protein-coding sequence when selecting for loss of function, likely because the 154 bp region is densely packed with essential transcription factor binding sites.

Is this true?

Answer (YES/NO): NO